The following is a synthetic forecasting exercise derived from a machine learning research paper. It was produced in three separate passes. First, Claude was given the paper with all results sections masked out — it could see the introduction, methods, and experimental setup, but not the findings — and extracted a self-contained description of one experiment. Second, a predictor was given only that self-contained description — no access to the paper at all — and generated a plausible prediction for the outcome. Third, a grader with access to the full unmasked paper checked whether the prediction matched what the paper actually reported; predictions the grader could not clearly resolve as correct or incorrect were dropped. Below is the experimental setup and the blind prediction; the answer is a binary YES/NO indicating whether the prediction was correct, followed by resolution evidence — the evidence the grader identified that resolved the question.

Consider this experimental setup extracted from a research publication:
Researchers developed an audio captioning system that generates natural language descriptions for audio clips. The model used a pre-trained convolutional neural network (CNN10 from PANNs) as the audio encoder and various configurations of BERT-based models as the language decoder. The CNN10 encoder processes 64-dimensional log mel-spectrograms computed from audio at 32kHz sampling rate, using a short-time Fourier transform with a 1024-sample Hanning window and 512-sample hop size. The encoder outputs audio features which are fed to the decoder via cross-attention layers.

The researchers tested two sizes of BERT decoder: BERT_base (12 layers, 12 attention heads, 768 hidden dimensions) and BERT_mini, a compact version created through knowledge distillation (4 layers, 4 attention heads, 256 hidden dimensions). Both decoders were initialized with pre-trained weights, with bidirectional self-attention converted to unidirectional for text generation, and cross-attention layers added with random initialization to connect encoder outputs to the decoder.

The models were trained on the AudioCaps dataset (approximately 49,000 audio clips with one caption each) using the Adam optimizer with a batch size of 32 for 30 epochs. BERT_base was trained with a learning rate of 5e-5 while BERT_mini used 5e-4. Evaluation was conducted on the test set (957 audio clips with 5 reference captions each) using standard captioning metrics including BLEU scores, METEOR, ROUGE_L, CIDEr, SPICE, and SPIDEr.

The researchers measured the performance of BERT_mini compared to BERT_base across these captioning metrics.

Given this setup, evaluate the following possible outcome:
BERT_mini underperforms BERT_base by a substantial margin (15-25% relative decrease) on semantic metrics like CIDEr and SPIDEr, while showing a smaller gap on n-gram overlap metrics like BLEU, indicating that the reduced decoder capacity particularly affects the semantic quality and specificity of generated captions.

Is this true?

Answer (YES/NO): NO